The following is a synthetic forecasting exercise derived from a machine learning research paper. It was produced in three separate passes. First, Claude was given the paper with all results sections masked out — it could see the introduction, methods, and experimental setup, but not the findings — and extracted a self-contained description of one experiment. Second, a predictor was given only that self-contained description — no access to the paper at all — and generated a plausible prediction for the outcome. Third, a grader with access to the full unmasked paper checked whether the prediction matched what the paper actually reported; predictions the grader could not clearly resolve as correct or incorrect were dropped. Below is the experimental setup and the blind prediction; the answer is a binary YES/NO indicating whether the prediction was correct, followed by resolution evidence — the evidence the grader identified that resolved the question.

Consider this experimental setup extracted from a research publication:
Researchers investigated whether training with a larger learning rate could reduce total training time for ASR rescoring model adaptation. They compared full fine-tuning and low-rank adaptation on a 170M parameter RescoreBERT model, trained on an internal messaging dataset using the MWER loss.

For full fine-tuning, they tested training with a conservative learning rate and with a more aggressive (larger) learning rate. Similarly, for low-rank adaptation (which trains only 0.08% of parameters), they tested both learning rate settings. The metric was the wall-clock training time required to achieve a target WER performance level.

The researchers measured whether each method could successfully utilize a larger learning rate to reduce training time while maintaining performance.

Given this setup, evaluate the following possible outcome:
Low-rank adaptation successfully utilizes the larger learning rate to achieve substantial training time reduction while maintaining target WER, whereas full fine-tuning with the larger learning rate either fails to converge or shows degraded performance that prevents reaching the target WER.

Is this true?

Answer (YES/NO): YES